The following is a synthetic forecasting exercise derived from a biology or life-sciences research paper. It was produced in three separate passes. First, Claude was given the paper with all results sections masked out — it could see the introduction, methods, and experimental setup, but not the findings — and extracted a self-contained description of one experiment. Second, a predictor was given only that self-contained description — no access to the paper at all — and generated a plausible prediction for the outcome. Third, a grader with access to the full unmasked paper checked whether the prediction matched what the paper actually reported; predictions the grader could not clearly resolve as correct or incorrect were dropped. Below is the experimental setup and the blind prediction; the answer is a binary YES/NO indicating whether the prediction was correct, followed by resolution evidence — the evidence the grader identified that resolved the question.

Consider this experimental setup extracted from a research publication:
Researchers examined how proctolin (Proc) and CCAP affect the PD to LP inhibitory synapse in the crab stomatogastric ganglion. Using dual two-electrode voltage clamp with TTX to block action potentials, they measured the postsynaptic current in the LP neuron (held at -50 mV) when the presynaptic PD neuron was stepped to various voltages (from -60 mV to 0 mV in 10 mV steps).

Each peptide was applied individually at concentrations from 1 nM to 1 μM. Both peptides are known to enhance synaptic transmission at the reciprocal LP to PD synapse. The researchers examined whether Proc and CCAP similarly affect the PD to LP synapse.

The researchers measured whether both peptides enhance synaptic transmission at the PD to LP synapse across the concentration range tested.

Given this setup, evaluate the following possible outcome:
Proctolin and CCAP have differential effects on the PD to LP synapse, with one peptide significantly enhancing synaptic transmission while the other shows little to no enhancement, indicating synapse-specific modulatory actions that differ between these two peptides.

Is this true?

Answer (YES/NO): NO